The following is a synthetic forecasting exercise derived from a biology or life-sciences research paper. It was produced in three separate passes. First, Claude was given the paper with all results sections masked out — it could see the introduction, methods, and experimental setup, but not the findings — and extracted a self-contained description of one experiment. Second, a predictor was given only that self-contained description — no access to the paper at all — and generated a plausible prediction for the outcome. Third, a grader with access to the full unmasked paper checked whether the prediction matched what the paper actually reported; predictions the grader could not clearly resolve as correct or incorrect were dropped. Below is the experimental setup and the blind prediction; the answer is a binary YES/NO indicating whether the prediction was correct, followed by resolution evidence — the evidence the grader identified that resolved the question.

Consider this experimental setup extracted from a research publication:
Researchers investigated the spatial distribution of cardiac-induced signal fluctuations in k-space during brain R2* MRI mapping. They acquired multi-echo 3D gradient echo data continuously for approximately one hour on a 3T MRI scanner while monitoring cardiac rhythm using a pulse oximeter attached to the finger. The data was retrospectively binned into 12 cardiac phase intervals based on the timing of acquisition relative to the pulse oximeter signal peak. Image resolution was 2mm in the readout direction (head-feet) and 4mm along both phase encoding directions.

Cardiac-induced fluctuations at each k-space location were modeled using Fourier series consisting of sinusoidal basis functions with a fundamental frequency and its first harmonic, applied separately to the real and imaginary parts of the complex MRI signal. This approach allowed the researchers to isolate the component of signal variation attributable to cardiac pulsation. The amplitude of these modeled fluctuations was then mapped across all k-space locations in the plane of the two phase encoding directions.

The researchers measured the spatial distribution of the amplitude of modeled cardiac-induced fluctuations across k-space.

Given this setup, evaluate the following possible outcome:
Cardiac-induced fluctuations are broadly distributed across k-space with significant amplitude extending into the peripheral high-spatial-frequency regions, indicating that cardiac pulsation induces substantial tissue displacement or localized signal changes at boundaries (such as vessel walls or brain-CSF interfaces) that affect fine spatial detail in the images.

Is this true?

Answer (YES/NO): NO